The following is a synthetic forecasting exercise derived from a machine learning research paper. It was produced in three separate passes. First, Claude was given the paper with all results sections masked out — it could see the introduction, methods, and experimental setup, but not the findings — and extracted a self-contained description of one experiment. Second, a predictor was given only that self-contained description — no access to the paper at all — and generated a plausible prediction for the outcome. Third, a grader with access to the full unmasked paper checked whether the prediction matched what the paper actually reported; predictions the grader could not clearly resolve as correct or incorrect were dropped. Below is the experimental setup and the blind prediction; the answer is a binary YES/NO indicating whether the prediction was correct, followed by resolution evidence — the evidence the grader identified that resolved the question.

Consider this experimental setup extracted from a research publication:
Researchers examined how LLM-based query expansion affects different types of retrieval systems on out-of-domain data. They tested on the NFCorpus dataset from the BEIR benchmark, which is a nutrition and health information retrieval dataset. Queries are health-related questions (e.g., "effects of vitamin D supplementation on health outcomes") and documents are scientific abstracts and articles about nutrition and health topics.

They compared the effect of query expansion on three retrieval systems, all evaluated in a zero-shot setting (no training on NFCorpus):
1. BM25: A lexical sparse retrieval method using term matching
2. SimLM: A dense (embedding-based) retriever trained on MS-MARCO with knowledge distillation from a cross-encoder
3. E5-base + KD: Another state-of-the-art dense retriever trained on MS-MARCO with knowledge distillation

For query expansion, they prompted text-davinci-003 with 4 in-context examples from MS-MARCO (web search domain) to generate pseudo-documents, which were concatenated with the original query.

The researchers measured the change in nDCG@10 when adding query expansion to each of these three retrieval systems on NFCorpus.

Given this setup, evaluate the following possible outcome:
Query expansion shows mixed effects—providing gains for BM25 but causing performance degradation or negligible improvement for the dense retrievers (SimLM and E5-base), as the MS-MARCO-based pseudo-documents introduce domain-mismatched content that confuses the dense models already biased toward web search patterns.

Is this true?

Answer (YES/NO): YES